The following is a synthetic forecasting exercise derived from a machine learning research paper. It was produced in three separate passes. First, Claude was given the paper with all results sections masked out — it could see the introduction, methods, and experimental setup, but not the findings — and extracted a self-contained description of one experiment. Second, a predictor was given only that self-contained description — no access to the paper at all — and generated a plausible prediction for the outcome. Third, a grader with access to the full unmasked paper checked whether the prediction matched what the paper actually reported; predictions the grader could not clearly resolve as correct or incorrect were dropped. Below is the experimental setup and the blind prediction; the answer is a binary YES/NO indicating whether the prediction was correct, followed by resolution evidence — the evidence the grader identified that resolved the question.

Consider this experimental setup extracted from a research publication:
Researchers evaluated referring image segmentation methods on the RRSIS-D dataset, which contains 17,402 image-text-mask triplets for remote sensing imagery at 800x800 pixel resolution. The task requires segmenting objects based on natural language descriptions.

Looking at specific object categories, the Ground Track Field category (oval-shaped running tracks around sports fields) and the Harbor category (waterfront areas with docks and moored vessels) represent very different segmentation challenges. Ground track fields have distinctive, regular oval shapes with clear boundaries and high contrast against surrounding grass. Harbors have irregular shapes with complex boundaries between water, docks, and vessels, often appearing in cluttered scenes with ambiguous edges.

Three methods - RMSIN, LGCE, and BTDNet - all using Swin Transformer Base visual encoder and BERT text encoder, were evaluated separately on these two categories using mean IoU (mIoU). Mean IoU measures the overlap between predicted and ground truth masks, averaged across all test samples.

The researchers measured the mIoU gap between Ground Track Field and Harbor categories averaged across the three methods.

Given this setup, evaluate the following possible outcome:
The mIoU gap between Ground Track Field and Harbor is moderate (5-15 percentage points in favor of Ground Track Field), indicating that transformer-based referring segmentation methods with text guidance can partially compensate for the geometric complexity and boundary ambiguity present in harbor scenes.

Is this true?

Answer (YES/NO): NO